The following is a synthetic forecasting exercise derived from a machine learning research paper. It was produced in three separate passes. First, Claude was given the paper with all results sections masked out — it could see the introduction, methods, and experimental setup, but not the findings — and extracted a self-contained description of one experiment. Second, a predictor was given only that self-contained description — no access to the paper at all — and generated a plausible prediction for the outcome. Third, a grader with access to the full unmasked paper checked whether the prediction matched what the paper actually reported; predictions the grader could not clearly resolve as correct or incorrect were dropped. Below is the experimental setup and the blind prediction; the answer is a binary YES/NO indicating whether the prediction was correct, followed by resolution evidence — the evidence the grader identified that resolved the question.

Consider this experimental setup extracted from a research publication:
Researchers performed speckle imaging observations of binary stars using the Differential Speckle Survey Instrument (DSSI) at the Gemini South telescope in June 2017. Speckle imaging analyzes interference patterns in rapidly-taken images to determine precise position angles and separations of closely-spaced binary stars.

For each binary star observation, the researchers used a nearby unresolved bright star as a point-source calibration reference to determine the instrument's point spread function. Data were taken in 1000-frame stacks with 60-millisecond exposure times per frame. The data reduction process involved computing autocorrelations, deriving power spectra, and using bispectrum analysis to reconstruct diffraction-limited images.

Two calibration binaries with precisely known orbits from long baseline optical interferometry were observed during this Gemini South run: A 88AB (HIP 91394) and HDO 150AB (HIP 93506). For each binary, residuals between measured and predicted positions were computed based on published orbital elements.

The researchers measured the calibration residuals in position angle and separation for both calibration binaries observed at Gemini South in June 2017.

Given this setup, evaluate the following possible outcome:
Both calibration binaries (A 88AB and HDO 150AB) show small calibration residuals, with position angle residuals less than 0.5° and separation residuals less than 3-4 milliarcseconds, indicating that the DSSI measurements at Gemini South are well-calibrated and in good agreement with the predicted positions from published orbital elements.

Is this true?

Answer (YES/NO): NO